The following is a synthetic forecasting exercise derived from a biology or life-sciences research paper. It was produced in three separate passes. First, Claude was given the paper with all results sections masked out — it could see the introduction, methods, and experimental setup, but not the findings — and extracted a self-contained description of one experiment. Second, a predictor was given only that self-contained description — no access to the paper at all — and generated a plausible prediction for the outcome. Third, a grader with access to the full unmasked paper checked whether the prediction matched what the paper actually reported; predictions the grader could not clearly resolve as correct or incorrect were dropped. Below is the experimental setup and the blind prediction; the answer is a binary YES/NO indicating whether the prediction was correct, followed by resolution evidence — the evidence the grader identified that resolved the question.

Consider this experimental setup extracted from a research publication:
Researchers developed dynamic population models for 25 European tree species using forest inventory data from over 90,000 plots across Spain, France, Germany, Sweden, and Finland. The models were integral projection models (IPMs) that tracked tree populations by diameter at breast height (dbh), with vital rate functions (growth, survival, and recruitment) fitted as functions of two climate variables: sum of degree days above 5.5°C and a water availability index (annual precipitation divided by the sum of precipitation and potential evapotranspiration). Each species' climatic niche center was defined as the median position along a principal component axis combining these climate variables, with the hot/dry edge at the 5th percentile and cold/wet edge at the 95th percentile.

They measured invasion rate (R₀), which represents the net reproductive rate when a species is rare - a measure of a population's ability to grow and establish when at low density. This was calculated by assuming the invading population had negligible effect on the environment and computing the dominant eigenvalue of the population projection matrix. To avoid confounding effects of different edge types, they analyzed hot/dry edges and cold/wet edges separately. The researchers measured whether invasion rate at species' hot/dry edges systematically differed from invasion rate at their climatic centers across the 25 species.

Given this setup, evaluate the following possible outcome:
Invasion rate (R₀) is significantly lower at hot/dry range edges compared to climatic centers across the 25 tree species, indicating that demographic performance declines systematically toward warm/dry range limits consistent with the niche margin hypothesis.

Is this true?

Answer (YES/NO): YES